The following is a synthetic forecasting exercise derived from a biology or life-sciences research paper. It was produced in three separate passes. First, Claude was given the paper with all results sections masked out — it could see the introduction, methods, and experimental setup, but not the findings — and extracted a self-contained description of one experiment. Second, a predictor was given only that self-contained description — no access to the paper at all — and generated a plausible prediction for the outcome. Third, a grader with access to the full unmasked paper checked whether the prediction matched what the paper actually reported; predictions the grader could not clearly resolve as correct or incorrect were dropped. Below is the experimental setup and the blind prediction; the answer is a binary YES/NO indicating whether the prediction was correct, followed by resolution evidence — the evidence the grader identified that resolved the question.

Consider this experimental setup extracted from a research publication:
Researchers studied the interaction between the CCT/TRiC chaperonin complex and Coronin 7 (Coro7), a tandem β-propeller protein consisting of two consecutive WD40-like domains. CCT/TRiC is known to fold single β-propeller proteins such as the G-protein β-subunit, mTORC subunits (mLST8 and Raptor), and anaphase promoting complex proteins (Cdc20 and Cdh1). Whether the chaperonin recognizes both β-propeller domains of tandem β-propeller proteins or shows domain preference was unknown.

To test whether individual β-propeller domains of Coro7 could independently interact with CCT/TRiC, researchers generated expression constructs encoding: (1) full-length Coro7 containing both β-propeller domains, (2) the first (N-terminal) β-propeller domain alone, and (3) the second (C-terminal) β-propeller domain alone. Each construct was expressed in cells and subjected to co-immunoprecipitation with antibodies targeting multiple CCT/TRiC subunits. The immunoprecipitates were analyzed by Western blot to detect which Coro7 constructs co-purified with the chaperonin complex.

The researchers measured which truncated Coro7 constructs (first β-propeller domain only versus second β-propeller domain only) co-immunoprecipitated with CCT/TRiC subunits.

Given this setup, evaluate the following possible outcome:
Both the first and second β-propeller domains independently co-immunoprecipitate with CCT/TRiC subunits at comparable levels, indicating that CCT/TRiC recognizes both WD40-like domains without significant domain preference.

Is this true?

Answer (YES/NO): NO